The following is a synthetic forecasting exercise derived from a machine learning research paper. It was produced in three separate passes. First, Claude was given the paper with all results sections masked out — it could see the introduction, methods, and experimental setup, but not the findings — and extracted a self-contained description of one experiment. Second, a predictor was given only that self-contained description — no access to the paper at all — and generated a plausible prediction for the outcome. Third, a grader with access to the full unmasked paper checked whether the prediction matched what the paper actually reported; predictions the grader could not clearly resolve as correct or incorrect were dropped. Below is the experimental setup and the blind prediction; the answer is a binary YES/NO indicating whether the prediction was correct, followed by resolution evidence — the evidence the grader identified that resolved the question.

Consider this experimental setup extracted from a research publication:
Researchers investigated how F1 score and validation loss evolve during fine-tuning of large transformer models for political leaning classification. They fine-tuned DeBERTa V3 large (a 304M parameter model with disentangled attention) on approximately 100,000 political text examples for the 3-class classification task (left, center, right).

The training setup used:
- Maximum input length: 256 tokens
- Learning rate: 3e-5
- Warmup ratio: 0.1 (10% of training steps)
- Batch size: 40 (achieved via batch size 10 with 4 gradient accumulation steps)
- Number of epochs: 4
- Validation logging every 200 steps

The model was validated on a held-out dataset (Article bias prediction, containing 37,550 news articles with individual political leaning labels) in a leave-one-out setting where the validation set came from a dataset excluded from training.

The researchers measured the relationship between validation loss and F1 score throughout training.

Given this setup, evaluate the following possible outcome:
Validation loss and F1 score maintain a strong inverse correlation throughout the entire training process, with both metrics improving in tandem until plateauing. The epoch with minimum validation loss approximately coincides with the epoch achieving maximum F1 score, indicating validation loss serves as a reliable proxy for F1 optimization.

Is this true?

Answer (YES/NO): NO